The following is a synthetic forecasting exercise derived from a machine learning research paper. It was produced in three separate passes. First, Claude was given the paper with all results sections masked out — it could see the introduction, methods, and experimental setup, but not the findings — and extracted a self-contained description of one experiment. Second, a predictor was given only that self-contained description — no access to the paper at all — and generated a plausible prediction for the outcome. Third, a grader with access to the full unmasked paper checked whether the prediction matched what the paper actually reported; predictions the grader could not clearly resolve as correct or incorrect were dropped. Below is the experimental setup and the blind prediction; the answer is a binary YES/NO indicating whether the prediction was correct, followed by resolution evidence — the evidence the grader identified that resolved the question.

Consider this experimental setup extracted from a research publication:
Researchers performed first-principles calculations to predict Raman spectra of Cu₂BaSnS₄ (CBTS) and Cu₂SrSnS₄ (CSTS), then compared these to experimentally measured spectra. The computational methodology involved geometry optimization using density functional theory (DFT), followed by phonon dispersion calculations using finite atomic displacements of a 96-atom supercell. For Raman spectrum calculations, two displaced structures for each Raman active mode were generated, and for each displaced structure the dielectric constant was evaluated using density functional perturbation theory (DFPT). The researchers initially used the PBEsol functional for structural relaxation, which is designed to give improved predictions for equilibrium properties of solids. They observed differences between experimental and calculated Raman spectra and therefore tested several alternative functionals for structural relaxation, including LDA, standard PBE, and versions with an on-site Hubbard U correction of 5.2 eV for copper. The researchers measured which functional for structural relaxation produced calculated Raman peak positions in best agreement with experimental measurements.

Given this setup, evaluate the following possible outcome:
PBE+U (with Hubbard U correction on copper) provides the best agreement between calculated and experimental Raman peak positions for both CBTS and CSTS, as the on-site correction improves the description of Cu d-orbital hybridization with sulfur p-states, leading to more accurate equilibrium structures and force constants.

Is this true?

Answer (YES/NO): NO